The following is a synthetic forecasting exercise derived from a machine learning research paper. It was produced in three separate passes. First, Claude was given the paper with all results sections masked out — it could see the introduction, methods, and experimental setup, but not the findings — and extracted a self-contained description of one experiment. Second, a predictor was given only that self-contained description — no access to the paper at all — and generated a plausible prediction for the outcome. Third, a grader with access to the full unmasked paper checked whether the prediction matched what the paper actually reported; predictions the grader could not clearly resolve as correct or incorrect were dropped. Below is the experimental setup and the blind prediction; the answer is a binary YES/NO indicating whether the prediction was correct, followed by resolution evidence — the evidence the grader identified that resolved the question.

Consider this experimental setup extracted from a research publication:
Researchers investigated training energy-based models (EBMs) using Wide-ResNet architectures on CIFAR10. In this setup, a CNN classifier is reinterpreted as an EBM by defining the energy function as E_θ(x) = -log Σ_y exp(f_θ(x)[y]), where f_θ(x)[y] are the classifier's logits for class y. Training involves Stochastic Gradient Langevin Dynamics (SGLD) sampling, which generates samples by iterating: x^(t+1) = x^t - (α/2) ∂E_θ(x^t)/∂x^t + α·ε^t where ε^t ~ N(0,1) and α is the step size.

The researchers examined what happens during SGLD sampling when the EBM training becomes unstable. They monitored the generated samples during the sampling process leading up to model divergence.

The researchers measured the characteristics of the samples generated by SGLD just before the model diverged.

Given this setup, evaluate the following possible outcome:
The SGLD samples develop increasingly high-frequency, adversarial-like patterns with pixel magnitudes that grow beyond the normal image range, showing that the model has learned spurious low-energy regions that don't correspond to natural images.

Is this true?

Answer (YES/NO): NO